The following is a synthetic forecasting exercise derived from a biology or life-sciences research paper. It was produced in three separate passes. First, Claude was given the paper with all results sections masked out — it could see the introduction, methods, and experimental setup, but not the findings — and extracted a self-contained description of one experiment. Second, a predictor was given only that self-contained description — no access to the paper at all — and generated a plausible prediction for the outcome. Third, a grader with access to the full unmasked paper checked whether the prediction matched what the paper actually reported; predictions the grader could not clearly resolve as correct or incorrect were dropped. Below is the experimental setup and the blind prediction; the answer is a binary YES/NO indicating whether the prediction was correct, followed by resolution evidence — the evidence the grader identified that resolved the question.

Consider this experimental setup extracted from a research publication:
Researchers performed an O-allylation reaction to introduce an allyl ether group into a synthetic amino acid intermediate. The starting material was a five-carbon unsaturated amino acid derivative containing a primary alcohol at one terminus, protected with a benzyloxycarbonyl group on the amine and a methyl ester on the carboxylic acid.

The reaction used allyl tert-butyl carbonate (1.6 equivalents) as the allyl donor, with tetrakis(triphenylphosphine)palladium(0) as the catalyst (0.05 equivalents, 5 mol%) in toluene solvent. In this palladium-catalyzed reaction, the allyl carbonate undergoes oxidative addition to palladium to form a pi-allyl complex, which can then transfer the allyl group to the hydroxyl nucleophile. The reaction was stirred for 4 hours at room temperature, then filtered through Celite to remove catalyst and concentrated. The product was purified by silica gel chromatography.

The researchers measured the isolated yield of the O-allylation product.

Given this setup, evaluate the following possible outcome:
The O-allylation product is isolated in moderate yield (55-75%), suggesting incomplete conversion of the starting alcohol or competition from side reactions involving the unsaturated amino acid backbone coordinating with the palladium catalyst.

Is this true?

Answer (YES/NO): NO